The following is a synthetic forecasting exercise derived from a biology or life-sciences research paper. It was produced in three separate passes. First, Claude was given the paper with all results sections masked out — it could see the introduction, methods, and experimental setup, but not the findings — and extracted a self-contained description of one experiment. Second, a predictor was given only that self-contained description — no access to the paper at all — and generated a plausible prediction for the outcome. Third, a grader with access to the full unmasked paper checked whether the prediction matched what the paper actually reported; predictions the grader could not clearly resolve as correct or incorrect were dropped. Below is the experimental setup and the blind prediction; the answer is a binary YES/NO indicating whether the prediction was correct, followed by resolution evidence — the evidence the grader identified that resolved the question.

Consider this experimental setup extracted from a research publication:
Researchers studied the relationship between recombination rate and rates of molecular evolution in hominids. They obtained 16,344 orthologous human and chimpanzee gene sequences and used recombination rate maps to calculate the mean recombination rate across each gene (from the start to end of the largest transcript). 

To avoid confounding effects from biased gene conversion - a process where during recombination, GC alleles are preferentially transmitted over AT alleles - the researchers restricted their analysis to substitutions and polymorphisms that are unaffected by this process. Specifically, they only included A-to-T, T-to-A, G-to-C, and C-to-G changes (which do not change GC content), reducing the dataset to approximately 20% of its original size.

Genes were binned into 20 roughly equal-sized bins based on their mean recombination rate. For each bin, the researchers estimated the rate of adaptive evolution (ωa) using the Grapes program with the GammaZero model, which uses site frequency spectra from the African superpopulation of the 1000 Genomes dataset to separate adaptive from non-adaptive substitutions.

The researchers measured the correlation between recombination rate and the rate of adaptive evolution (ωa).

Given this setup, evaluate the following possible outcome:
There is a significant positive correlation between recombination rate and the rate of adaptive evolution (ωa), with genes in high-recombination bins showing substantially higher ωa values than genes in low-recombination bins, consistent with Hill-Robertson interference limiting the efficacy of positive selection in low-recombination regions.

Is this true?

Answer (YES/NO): NO